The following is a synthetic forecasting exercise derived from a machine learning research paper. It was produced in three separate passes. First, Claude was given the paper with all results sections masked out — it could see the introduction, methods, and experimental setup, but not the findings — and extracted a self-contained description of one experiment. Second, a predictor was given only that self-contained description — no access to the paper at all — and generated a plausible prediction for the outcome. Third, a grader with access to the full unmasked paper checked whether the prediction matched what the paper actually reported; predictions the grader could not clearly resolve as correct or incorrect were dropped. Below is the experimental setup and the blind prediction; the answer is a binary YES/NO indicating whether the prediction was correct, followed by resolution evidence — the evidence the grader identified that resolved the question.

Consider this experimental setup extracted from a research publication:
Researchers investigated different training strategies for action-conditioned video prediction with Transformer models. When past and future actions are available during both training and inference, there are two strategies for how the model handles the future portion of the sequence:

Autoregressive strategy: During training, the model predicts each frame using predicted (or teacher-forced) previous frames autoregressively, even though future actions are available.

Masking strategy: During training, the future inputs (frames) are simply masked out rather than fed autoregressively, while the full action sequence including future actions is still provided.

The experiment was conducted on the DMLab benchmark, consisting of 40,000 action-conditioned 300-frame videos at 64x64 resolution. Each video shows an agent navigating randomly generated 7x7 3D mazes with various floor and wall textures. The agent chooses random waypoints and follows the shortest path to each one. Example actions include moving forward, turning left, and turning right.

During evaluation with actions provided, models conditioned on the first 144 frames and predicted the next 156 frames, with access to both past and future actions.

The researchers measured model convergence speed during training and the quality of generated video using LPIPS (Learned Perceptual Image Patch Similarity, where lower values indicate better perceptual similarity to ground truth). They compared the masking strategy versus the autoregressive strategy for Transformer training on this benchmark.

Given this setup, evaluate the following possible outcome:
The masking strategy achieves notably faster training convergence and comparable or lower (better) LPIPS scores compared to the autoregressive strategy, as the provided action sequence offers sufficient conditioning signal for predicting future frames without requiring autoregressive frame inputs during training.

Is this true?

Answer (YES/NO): YES